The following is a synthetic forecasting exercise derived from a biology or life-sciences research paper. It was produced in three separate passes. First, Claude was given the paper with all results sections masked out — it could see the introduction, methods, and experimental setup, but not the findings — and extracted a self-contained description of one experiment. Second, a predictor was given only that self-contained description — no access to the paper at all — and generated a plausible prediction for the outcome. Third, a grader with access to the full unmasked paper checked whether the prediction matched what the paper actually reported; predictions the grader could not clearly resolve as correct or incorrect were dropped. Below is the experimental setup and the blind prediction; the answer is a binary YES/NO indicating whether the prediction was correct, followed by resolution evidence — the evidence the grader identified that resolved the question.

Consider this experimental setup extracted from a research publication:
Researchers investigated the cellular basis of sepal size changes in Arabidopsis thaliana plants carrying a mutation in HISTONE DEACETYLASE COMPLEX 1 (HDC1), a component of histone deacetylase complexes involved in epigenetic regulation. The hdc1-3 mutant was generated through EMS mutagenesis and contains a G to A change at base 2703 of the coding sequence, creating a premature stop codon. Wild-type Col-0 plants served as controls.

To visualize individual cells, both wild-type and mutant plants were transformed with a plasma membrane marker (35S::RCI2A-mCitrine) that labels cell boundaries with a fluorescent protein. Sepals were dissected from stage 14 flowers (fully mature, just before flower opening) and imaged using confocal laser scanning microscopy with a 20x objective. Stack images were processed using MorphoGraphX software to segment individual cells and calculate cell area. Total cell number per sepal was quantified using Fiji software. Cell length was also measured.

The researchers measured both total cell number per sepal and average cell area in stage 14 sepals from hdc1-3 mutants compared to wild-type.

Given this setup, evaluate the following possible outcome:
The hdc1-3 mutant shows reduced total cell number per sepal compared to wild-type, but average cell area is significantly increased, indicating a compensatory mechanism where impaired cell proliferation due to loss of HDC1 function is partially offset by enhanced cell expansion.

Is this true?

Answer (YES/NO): YES